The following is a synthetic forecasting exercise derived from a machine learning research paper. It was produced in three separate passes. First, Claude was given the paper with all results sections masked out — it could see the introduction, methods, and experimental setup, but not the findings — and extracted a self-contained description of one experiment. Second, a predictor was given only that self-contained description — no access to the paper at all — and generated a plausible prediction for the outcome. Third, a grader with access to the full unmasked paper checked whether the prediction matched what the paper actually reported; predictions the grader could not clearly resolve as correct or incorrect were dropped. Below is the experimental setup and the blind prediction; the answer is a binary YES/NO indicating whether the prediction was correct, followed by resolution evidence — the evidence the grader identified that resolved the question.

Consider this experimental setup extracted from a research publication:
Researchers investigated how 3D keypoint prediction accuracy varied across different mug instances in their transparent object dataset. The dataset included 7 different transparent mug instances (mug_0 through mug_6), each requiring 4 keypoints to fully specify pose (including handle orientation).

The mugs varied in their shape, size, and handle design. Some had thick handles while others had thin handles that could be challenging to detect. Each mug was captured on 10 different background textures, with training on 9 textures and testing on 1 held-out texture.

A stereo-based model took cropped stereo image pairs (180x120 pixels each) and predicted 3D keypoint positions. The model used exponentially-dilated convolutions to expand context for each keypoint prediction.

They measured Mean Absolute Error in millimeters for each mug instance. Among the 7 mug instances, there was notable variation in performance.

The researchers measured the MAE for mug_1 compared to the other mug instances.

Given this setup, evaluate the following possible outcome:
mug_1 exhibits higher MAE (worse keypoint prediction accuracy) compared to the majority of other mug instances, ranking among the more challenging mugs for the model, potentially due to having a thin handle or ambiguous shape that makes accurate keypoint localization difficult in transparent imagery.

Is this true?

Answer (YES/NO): YES